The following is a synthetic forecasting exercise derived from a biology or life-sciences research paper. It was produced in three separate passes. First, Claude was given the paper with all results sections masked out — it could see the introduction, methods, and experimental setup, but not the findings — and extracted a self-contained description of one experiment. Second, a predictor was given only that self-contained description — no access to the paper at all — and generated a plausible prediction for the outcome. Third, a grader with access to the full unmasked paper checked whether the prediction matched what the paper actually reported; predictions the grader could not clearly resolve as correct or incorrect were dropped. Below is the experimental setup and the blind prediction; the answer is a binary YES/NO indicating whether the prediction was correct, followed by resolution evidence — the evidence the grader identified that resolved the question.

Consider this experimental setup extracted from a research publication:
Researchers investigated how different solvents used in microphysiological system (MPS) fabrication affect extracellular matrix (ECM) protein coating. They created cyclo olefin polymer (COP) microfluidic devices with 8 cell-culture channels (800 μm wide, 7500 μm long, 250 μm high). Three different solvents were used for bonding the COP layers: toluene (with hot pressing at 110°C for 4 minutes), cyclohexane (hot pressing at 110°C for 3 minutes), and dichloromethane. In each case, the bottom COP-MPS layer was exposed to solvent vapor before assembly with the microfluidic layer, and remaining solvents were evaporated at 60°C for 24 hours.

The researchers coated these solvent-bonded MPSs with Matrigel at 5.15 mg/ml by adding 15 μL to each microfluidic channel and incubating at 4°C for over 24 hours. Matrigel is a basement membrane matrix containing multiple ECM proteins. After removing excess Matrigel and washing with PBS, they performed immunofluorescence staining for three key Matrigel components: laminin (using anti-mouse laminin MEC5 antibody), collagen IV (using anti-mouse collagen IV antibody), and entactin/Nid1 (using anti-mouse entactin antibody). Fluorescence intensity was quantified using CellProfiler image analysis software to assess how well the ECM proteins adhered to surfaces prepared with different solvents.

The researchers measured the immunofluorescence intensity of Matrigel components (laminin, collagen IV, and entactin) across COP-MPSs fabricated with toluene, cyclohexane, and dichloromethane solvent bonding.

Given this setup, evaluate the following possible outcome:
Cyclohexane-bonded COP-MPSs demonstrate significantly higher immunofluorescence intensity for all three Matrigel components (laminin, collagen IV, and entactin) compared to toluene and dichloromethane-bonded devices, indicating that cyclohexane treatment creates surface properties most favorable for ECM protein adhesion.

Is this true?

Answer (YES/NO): NO